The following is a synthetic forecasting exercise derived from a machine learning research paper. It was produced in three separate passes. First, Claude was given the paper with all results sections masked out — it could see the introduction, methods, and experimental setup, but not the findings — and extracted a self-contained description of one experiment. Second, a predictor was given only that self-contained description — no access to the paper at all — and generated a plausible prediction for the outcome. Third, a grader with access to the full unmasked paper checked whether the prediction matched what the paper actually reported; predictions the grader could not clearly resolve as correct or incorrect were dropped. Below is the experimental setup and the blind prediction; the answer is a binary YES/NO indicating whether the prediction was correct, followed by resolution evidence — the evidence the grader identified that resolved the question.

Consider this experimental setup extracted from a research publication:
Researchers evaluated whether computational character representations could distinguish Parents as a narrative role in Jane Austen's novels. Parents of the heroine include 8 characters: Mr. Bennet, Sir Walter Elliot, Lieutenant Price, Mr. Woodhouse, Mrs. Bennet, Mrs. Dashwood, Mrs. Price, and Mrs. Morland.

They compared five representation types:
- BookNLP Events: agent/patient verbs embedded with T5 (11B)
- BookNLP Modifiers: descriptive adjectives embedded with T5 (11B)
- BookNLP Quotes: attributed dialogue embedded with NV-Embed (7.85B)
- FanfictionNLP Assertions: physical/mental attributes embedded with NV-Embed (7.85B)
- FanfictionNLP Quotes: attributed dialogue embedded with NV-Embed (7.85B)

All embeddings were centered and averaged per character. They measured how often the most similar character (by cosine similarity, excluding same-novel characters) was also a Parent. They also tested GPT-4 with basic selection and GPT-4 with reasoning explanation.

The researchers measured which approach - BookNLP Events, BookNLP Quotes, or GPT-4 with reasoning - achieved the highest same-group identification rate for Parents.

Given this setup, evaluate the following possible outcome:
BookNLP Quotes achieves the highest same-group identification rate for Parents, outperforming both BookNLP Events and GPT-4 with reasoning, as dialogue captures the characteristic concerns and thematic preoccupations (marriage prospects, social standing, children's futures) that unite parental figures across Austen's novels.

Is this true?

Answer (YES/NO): NO